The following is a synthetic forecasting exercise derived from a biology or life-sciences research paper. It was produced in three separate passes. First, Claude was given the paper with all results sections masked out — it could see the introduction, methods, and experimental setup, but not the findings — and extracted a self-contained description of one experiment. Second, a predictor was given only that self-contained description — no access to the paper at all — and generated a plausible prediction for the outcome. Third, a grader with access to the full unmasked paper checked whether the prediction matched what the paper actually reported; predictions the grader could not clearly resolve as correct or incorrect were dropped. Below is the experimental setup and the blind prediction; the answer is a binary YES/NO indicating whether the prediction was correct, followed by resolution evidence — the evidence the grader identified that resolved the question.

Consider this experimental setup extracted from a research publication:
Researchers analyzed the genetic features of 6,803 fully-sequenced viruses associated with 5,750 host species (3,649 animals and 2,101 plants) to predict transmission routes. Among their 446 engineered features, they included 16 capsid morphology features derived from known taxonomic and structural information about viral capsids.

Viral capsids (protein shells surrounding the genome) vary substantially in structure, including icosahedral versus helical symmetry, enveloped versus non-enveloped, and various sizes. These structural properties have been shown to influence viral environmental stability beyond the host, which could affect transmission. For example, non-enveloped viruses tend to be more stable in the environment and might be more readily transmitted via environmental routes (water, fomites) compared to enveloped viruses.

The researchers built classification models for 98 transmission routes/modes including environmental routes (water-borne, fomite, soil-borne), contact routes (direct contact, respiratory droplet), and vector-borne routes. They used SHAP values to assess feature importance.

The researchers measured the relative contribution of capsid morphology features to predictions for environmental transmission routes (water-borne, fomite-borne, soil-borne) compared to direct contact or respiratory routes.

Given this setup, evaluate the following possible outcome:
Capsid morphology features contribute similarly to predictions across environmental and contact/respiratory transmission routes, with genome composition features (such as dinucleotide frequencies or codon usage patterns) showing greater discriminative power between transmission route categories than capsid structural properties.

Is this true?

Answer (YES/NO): NO